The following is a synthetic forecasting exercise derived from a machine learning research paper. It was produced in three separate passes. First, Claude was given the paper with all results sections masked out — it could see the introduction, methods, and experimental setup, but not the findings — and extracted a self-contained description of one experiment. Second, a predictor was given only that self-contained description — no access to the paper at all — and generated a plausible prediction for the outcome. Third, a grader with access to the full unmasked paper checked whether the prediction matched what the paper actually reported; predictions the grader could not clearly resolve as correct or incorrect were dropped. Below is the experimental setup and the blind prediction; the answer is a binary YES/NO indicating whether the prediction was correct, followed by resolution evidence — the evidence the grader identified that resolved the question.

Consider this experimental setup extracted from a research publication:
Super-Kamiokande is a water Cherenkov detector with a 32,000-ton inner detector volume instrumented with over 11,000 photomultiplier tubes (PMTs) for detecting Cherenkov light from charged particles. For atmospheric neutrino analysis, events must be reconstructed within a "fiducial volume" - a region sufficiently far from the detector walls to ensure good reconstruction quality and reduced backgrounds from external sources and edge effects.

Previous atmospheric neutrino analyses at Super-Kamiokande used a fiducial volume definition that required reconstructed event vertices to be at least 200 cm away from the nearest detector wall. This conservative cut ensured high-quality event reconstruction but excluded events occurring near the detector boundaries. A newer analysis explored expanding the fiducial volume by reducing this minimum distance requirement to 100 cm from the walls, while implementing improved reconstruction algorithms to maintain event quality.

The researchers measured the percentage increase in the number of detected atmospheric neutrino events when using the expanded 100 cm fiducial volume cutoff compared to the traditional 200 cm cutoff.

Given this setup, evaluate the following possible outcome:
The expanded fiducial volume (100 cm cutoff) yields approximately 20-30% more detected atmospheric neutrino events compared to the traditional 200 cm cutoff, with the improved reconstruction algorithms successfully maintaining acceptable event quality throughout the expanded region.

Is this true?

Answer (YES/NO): YES